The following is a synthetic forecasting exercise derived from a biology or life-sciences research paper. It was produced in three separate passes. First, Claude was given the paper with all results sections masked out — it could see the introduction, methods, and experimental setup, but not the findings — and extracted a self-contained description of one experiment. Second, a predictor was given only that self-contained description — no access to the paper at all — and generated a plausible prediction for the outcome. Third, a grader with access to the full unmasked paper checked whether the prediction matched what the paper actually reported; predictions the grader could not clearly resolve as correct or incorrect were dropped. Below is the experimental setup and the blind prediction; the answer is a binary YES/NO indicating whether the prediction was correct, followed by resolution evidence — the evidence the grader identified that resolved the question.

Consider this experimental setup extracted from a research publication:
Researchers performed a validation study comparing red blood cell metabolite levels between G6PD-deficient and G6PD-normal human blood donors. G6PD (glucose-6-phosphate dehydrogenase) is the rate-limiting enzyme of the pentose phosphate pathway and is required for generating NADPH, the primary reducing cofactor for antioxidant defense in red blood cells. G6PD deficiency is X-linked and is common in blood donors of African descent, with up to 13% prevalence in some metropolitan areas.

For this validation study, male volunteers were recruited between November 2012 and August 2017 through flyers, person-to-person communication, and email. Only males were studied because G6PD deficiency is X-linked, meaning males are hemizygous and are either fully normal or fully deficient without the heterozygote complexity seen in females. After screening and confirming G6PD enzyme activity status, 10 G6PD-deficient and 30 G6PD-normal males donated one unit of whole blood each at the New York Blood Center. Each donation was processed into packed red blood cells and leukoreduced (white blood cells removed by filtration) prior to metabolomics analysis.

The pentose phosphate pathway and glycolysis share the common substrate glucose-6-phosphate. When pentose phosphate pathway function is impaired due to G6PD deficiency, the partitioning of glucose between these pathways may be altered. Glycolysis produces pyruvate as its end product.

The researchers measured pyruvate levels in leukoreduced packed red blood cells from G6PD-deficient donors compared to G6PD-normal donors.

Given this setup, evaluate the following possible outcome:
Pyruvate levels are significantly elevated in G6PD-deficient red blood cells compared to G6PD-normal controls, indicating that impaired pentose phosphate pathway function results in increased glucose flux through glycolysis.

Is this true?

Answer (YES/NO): YES